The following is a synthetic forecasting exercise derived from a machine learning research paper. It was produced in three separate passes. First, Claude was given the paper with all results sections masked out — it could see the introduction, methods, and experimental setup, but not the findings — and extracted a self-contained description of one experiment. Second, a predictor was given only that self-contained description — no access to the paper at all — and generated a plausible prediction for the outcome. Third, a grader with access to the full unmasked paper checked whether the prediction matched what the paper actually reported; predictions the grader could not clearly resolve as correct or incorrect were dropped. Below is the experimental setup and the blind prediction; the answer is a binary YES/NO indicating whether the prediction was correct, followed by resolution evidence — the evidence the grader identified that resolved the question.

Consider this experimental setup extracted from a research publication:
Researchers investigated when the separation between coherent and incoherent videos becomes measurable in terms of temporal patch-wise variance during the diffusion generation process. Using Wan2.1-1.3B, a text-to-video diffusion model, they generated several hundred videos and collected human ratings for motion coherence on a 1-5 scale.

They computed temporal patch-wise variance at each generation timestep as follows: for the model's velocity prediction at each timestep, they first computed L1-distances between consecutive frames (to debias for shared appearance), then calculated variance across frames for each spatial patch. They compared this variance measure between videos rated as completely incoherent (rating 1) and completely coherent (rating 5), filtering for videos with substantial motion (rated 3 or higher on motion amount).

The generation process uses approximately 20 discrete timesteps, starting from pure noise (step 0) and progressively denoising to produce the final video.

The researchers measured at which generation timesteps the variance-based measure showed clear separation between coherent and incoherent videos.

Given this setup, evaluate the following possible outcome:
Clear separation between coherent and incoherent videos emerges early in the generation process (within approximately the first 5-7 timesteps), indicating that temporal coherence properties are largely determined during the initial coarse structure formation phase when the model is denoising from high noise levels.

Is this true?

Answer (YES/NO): NO